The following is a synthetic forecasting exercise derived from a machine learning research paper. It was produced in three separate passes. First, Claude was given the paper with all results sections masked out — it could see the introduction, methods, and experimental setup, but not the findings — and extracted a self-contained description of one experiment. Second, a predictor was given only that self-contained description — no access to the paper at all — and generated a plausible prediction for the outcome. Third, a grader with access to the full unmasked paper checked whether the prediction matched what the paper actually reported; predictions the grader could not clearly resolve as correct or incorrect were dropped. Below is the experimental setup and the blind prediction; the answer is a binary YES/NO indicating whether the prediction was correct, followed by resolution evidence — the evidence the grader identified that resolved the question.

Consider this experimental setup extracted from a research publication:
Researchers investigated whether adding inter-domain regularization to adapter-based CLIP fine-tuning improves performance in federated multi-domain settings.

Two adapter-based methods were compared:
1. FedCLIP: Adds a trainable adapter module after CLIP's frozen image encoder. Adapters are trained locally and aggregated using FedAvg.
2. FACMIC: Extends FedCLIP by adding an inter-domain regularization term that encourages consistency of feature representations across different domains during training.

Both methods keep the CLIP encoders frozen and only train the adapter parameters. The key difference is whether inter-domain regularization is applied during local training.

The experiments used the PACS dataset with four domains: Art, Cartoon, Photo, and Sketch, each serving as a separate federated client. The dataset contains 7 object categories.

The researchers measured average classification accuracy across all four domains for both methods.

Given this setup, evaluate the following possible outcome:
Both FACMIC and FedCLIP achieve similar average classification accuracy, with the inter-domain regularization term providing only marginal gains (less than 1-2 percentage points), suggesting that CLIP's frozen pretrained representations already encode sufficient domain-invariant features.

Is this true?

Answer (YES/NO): YES